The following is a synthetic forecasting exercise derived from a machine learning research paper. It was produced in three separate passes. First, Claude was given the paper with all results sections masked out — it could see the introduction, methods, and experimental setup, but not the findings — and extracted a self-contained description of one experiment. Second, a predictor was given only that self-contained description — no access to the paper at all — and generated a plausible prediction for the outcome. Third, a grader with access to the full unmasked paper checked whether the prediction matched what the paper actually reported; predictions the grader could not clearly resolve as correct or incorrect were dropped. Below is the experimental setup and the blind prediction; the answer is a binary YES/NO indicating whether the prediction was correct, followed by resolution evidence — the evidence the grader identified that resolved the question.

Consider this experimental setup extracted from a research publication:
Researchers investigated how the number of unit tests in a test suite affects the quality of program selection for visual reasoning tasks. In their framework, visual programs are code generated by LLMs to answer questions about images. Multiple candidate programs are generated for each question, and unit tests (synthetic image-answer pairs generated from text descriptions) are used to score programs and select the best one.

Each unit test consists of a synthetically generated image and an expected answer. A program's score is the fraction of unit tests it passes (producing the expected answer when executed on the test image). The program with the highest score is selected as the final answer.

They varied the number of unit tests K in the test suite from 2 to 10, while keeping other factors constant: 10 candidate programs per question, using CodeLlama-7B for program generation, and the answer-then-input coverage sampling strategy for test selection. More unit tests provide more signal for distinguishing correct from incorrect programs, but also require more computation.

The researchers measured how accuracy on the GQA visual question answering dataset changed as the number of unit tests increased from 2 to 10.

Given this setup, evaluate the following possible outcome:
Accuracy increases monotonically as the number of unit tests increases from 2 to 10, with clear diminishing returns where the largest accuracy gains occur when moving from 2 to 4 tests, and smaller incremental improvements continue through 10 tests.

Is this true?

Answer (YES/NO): NO